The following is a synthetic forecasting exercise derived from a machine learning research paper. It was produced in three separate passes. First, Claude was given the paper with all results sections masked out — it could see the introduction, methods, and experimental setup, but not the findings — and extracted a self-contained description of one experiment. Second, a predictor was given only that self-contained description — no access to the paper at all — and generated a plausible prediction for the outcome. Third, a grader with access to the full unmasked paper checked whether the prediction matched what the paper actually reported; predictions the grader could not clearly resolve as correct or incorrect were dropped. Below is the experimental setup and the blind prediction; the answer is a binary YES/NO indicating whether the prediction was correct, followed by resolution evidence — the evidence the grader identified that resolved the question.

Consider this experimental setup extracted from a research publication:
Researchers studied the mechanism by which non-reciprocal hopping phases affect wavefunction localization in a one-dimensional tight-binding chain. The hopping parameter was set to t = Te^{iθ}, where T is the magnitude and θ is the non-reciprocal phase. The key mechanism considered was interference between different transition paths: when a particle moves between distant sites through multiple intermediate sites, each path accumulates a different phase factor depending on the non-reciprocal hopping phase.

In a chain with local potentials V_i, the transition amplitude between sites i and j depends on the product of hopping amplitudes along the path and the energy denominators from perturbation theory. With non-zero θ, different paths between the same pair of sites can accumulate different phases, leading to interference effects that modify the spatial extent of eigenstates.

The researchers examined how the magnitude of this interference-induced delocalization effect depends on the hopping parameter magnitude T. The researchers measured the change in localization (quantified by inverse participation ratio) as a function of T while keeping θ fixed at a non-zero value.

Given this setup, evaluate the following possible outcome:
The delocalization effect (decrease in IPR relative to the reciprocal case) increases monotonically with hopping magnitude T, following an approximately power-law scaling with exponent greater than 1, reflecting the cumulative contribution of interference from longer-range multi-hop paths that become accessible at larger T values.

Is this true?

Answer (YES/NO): NO